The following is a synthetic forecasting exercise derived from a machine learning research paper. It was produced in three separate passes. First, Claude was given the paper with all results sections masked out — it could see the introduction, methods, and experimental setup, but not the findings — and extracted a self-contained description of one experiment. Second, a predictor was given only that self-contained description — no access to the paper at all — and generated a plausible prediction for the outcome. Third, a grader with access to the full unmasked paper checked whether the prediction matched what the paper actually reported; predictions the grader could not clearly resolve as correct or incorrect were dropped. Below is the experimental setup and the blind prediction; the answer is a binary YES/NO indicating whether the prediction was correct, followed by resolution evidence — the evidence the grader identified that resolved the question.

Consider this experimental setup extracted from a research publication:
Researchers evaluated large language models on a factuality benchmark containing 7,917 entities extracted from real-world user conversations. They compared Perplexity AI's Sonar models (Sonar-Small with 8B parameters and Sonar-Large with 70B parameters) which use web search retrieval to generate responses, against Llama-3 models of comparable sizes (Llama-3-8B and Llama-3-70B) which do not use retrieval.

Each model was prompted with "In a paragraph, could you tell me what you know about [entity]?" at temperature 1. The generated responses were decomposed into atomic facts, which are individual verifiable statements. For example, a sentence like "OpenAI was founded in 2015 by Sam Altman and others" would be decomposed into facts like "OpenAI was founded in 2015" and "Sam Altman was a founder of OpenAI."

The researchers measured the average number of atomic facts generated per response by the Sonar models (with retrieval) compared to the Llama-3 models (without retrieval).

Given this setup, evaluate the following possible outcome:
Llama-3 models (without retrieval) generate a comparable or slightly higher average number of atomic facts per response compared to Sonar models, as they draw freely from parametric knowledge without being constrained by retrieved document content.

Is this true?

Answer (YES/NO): NO